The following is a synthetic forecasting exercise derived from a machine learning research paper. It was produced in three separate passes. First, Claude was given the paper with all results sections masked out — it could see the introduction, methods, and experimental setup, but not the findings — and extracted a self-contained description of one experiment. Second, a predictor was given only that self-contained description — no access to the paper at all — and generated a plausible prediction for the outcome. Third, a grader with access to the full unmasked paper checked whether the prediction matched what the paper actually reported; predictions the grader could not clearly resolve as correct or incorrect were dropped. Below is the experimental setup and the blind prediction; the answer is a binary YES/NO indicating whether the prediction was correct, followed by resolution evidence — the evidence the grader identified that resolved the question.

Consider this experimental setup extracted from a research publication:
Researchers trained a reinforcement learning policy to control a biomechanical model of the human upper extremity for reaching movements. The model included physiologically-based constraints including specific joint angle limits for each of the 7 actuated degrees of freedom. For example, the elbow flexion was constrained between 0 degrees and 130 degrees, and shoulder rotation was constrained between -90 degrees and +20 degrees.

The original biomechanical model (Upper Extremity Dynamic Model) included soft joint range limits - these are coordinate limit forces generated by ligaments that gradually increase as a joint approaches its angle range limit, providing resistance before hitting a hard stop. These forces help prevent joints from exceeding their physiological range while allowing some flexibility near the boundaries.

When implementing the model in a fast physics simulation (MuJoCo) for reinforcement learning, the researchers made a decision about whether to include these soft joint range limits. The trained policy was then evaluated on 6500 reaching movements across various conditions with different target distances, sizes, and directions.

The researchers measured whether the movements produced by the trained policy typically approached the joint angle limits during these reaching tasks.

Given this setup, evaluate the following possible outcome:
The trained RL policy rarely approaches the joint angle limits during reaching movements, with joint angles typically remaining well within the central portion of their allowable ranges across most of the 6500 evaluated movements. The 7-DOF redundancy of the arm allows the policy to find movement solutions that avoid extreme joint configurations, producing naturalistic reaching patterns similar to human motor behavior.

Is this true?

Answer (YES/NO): YES